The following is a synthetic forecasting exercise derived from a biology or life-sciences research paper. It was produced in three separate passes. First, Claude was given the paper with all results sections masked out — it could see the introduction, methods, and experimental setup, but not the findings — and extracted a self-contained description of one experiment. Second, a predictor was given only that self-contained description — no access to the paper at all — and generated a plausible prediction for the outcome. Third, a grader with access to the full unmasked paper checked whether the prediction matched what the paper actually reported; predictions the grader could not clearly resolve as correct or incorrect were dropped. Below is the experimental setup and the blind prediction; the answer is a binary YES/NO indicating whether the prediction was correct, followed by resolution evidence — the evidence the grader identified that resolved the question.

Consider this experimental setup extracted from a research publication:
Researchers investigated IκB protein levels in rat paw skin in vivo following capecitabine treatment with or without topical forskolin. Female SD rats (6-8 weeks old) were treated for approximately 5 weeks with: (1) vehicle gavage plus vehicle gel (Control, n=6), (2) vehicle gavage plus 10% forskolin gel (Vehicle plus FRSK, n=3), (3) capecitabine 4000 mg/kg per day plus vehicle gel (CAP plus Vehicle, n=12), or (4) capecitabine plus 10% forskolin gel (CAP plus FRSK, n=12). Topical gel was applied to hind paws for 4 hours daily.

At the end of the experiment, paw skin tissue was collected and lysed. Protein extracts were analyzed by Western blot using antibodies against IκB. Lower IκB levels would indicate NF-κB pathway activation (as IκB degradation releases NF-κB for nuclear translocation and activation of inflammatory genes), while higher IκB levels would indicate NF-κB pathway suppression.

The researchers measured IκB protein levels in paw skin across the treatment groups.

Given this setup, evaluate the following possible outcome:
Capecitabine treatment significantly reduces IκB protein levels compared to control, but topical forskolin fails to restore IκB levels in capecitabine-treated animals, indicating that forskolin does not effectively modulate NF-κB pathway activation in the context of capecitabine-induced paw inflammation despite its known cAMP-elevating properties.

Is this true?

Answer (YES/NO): NO